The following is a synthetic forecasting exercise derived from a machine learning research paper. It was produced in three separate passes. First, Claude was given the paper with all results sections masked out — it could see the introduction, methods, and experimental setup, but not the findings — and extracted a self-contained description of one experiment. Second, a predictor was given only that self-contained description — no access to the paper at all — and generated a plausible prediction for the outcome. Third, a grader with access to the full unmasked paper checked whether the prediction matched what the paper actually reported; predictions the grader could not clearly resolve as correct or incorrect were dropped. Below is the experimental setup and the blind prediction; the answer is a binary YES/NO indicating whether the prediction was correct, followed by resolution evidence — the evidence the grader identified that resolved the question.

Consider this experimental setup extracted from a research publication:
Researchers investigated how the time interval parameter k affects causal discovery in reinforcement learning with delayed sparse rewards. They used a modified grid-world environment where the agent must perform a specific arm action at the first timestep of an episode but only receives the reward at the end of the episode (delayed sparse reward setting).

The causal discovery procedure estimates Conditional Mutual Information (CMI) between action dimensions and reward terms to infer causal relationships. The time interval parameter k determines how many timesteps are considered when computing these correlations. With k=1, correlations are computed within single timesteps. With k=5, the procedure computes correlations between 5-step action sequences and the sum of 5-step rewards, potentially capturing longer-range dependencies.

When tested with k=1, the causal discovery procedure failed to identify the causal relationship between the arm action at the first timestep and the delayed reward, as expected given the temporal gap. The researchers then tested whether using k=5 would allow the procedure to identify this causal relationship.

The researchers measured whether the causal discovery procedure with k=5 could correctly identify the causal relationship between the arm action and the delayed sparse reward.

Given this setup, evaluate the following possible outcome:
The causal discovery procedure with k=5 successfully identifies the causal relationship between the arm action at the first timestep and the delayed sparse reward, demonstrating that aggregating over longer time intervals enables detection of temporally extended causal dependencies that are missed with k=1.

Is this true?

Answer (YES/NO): YES